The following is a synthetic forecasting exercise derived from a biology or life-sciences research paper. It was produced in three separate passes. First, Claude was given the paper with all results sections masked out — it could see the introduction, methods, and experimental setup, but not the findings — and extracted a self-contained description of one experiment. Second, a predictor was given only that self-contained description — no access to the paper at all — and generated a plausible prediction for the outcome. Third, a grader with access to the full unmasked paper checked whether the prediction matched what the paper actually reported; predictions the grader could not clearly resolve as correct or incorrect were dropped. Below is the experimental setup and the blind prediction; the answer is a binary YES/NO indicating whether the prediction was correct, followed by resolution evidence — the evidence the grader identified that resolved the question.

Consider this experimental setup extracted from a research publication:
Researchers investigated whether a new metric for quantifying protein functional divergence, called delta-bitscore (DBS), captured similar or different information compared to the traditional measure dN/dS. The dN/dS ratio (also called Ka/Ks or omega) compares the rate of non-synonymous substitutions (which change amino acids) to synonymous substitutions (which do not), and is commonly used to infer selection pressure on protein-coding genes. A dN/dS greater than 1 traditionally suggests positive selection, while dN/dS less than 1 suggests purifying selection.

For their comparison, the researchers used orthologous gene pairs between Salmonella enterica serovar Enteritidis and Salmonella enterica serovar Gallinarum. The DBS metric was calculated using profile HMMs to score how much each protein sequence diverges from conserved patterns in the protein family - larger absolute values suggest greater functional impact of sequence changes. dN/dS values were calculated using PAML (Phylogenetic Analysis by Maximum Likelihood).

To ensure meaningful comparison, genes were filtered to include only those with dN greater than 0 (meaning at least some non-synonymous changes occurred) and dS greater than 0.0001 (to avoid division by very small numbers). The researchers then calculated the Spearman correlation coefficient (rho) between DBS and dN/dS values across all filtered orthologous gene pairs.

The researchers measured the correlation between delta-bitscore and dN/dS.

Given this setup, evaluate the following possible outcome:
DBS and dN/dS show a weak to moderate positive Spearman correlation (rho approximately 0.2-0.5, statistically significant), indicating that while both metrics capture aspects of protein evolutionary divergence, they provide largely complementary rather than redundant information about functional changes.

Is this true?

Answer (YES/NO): NO